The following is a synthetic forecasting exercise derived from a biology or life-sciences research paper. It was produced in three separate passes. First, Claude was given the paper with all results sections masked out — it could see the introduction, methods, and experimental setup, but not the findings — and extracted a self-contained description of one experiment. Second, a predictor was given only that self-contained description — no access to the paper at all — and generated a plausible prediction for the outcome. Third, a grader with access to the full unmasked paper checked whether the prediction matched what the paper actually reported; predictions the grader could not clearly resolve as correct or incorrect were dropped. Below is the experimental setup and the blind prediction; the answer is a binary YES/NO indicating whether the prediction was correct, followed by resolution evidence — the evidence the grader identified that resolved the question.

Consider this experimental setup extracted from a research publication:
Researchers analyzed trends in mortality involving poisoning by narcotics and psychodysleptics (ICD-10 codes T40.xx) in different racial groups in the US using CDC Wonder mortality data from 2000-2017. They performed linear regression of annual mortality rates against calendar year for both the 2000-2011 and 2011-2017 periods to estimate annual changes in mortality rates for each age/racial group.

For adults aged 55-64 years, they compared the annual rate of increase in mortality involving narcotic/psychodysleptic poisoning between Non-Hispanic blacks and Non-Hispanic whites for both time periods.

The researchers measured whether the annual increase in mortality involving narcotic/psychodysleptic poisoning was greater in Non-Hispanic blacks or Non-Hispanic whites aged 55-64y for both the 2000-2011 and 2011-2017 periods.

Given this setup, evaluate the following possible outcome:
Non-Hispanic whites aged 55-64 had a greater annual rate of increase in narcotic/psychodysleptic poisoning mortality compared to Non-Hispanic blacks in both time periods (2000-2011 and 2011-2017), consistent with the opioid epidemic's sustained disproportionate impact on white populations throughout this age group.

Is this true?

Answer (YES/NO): NO